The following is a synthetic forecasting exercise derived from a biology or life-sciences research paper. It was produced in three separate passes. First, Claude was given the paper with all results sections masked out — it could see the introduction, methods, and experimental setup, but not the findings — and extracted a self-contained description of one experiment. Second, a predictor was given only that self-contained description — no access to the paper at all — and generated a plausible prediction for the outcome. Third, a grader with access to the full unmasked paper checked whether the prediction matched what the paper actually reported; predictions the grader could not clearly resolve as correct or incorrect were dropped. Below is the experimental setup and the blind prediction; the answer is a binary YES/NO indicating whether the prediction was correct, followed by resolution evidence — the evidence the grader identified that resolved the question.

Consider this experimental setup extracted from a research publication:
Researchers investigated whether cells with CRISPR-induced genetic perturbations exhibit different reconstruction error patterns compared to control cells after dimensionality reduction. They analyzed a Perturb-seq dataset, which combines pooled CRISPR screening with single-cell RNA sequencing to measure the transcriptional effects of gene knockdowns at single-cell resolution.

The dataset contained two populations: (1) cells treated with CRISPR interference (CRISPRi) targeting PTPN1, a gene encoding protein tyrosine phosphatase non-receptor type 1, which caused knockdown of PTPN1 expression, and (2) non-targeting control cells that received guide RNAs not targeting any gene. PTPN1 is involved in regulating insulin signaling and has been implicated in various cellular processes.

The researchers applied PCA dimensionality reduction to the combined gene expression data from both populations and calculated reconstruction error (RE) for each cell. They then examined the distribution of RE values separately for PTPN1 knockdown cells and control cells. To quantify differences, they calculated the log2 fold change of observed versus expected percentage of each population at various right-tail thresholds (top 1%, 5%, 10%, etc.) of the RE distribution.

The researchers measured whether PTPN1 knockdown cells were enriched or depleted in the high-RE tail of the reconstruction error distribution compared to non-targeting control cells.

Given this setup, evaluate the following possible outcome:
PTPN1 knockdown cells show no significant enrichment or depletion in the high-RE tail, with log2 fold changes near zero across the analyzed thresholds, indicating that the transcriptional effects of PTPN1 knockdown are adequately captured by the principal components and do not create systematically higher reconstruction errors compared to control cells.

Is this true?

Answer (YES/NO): NO